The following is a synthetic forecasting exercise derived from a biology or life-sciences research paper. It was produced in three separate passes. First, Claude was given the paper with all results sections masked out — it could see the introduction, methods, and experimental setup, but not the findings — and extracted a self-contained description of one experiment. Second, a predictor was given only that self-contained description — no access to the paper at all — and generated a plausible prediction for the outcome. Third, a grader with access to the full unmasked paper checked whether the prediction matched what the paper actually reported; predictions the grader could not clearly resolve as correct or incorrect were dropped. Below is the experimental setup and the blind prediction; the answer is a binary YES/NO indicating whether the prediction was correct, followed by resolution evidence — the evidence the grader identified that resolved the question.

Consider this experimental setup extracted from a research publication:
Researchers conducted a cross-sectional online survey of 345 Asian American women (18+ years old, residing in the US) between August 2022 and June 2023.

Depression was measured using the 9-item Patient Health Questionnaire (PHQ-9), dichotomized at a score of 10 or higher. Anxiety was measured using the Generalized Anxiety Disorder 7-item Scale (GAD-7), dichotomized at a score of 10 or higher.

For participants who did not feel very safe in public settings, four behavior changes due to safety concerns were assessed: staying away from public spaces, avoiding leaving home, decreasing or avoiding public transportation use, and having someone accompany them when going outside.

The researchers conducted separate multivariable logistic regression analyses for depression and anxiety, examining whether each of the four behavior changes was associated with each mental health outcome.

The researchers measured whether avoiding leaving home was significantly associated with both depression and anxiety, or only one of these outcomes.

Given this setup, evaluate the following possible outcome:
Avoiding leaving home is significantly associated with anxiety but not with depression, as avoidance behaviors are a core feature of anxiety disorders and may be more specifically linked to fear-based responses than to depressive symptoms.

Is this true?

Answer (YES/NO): NO